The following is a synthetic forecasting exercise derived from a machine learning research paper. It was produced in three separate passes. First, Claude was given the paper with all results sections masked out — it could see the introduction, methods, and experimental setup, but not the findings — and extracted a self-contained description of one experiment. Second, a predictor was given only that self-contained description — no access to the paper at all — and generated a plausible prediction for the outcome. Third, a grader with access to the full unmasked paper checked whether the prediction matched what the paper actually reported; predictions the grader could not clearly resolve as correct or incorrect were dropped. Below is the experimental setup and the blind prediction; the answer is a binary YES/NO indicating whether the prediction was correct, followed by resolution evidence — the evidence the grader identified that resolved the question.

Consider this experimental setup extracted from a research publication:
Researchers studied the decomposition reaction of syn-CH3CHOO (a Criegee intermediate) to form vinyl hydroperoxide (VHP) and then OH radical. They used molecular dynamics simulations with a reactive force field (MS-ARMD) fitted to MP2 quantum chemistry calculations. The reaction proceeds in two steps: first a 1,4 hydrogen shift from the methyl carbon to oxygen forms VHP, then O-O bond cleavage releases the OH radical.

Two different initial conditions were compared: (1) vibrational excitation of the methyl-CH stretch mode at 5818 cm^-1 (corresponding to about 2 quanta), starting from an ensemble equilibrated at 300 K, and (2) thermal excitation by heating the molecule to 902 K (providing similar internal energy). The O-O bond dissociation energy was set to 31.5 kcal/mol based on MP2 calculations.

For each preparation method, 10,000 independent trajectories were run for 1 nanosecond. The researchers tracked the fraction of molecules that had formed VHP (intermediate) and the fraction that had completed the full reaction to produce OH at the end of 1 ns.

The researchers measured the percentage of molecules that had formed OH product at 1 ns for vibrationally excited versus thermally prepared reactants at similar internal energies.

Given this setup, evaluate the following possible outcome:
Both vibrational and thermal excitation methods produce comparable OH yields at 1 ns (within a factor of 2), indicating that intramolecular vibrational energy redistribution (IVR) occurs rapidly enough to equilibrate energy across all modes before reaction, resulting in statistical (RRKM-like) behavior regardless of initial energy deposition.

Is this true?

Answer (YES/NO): NO